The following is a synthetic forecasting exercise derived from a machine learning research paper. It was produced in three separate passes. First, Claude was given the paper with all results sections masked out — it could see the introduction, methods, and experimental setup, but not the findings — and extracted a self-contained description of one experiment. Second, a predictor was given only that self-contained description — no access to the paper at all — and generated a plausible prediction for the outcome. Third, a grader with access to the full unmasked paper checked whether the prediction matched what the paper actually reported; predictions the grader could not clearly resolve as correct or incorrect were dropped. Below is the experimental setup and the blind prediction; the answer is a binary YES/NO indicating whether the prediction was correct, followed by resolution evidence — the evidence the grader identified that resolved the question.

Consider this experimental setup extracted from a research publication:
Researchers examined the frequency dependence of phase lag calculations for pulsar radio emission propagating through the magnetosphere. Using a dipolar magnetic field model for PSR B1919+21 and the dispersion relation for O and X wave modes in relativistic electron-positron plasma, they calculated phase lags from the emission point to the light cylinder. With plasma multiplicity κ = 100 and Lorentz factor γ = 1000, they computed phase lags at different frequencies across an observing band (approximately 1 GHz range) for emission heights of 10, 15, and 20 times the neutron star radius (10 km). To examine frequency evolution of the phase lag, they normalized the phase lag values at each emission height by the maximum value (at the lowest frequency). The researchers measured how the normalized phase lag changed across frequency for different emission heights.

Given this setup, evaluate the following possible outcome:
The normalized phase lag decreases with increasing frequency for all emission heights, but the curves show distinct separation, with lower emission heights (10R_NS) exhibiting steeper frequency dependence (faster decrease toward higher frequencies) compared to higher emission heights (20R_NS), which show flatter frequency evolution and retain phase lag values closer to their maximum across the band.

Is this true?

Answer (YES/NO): NO